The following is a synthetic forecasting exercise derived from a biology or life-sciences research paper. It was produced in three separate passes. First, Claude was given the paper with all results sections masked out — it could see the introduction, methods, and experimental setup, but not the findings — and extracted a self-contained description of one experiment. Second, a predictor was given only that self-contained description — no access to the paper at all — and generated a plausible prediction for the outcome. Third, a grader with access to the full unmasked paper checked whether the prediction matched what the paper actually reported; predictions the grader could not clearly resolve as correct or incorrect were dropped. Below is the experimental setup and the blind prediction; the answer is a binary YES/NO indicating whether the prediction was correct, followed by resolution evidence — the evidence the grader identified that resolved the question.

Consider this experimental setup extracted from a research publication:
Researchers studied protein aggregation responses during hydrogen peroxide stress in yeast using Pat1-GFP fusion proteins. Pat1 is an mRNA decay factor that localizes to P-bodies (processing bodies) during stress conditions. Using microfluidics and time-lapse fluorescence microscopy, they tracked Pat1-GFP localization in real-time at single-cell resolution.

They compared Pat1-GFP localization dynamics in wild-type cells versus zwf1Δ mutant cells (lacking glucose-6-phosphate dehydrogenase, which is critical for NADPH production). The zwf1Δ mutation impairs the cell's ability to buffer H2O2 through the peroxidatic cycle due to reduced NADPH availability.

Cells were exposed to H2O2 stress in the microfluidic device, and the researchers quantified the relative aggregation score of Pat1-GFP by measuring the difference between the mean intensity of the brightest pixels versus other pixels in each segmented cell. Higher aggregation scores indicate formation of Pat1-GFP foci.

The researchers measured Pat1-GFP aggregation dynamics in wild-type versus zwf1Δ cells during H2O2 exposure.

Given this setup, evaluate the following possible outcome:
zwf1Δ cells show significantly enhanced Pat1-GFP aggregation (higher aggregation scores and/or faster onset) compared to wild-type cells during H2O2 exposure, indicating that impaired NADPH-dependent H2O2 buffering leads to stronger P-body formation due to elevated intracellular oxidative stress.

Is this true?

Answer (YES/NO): YES